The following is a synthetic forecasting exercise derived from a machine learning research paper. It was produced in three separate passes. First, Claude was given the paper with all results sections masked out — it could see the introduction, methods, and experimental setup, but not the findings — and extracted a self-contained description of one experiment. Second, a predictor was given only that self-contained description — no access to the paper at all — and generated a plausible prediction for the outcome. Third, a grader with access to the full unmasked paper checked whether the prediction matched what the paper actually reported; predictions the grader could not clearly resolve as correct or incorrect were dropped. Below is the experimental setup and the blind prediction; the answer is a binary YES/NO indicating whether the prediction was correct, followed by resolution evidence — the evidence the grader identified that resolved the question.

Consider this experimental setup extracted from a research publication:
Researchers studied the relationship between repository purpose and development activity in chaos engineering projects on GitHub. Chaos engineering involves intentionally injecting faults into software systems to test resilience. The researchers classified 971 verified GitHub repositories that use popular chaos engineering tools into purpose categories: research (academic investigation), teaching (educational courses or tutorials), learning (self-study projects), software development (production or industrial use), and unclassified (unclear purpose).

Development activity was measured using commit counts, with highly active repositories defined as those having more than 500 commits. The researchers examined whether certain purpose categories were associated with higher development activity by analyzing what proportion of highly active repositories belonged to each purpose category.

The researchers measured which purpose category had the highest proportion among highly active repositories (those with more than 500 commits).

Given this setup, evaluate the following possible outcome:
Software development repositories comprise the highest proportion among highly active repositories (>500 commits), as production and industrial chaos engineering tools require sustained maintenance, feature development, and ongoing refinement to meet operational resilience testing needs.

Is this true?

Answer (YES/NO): YES